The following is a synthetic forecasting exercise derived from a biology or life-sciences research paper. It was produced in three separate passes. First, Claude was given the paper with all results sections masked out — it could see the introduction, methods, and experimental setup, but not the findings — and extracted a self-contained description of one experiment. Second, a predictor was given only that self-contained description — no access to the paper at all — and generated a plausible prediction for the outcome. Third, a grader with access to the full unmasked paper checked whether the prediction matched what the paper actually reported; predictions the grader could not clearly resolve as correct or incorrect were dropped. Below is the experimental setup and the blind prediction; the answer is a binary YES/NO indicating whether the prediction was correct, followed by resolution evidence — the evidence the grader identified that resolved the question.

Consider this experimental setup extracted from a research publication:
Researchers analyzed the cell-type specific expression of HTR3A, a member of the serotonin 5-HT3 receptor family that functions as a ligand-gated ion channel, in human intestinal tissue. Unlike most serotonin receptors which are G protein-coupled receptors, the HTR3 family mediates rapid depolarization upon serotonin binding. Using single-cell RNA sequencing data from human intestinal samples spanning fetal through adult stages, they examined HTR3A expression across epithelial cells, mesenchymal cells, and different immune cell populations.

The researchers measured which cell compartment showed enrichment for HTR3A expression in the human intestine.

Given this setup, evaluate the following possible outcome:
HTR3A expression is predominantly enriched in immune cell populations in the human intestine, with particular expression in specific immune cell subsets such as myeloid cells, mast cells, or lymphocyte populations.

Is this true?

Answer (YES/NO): NO